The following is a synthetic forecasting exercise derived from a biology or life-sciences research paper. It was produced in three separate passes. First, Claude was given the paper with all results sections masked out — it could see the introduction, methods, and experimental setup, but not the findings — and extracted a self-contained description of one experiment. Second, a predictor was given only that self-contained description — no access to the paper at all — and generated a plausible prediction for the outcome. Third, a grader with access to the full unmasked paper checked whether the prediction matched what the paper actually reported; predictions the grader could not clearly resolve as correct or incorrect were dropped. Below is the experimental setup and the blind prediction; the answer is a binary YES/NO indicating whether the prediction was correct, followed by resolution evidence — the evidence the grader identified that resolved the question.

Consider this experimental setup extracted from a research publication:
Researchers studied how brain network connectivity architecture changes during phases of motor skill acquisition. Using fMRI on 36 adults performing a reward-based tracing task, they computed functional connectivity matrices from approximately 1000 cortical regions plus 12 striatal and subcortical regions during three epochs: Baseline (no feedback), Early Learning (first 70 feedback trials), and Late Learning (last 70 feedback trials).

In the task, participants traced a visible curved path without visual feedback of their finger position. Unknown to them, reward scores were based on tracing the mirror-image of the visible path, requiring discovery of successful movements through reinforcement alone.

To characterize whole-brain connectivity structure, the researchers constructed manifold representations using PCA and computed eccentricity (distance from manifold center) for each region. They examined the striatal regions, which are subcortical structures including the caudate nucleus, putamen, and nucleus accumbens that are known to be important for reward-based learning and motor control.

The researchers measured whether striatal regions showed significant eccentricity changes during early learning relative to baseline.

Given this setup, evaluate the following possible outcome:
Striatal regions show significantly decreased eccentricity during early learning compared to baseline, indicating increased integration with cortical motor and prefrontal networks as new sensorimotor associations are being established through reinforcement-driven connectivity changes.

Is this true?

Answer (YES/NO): NO